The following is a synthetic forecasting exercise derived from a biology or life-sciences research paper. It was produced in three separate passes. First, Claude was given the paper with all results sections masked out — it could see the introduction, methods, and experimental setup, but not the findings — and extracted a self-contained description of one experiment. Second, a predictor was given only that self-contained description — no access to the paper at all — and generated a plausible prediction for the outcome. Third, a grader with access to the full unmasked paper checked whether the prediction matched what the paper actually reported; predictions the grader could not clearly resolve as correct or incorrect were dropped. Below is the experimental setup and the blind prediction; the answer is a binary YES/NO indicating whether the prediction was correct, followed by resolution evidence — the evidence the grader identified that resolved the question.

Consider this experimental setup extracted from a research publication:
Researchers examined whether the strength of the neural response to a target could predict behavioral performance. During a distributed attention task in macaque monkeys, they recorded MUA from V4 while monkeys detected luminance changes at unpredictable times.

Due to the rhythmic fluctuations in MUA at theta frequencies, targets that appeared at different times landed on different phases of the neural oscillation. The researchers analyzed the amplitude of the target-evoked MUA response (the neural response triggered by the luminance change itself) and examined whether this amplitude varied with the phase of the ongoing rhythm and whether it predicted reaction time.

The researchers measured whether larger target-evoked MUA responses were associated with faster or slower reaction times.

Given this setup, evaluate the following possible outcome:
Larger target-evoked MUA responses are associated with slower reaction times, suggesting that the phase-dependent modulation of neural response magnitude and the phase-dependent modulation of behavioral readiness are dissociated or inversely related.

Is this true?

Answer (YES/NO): NO